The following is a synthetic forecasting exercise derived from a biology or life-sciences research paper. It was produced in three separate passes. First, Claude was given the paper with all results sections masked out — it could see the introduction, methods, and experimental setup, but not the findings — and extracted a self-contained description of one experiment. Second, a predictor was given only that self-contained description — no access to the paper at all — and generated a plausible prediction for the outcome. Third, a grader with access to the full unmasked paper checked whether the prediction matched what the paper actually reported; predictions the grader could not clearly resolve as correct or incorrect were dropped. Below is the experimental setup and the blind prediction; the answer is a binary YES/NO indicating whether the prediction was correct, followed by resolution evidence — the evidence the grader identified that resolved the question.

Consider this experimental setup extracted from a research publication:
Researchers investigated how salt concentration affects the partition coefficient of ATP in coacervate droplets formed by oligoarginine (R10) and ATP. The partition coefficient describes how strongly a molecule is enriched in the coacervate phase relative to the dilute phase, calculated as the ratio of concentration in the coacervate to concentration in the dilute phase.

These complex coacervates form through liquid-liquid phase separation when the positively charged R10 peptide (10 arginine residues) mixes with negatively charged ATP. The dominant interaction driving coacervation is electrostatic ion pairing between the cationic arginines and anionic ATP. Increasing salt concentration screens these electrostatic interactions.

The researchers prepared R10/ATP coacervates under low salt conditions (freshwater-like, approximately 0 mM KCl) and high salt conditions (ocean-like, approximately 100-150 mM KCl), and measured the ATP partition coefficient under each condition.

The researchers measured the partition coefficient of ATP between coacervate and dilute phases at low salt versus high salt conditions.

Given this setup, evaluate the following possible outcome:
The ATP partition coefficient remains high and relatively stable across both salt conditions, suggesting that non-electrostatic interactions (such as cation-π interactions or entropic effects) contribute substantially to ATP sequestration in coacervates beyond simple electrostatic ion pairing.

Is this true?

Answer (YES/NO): NO